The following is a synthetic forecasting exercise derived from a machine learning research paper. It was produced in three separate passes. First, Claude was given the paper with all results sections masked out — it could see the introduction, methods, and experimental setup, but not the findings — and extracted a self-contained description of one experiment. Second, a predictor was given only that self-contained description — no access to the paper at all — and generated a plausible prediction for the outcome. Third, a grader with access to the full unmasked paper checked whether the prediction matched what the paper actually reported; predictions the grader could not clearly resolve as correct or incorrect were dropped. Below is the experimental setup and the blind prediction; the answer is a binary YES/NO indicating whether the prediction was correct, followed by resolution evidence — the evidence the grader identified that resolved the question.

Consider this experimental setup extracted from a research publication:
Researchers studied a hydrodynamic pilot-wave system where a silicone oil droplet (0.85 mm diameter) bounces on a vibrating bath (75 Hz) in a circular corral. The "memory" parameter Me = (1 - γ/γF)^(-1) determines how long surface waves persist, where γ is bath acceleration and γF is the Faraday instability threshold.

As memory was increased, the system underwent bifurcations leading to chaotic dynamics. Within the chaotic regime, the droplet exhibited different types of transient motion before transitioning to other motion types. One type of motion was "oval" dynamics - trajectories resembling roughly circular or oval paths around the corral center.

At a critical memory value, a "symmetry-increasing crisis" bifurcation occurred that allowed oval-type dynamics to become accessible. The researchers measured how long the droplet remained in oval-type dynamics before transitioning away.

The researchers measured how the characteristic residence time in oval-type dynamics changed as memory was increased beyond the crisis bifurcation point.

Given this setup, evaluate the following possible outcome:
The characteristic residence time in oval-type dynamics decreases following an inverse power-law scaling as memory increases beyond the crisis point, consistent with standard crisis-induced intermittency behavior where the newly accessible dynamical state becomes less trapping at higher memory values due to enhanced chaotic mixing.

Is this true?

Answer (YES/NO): NO